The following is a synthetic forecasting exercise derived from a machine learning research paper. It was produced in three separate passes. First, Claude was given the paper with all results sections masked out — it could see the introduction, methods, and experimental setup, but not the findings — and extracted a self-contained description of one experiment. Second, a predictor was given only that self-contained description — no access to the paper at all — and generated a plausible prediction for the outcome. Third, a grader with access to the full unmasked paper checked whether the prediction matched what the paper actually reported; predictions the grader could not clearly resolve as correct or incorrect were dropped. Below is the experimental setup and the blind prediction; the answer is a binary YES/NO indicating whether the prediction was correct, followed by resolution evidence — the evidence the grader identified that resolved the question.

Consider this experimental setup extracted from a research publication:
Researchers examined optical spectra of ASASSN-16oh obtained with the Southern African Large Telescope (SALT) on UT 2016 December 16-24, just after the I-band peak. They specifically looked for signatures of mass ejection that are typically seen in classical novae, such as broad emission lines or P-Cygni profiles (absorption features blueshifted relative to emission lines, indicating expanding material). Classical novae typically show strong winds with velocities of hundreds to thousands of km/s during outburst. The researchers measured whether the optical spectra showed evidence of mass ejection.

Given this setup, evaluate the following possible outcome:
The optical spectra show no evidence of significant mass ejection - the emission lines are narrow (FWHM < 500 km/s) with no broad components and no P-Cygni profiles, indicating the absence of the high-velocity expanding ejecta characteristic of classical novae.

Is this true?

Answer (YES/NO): YES